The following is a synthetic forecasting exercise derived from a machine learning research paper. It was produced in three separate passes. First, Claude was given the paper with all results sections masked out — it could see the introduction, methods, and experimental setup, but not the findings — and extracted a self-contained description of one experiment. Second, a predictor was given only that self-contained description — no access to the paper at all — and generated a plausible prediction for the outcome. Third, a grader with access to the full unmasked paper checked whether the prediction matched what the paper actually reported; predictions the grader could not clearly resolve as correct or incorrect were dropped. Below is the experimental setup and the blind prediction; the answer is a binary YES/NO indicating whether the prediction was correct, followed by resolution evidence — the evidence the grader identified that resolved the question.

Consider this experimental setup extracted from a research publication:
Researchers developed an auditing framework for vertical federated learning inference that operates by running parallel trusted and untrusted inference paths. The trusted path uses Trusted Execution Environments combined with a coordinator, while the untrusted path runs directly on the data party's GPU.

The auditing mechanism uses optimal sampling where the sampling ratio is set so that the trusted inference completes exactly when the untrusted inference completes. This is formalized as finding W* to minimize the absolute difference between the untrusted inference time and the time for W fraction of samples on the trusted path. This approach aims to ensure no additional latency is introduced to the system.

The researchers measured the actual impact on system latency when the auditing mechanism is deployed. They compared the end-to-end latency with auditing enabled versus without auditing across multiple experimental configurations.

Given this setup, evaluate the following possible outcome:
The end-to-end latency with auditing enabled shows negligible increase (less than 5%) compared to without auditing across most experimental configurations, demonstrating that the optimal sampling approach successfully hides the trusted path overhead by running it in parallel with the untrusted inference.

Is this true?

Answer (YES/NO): YES